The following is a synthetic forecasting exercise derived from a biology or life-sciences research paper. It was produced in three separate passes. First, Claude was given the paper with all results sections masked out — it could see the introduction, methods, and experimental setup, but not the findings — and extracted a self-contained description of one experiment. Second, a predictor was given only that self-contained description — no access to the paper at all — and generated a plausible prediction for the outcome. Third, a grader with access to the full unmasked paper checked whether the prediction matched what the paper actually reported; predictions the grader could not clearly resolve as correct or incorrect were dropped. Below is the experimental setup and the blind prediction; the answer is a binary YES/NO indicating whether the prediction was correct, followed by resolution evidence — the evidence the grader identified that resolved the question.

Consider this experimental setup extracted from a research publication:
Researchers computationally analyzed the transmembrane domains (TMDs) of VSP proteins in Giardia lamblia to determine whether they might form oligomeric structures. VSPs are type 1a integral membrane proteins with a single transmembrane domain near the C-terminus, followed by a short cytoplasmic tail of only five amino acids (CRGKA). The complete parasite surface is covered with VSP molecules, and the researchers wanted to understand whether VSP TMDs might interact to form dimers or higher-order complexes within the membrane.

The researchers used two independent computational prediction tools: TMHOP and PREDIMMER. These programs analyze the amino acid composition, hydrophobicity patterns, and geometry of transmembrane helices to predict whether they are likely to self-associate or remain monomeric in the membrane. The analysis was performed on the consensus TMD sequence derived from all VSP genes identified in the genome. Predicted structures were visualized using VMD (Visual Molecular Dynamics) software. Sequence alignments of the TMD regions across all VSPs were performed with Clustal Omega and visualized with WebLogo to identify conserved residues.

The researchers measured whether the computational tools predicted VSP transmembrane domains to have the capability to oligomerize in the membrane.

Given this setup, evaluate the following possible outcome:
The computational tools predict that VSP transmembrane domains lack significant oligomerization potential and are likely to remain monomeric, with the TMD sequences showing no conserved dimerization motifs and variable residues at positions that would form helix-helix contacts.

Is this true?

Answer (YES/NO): NO